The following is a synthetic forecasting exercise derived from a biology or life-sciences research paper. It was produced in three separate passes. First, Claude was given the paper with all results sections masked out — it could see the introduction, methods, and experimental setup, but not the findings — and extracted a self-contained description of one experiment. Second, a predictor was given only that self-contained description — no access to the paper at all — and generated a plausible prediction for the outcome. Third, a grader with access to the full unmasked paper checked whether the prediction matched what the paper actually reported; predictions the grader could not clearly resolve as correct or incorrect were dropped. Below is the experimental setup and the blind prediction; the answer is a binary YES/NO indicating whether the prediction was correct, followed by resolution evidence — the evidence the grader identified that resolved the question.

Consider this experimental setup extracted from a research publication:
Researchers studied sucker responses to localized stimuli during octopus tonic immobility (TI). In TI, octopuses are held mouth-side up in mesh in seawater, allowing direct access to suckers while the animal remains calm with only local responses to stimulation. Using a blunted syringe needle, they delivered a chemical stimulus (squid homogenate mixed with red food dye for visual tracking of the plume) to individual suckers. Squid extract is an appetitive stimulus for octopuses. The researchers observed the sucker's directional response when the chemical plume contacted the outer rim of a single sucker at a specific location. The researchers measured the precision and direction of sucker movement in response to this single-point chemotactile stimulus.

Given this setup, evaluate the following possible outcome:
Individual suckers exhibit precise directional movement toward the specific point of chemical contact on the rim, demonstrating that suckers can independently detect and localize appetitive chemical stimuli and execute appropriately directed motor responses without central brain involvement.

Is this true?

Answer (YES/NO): YES